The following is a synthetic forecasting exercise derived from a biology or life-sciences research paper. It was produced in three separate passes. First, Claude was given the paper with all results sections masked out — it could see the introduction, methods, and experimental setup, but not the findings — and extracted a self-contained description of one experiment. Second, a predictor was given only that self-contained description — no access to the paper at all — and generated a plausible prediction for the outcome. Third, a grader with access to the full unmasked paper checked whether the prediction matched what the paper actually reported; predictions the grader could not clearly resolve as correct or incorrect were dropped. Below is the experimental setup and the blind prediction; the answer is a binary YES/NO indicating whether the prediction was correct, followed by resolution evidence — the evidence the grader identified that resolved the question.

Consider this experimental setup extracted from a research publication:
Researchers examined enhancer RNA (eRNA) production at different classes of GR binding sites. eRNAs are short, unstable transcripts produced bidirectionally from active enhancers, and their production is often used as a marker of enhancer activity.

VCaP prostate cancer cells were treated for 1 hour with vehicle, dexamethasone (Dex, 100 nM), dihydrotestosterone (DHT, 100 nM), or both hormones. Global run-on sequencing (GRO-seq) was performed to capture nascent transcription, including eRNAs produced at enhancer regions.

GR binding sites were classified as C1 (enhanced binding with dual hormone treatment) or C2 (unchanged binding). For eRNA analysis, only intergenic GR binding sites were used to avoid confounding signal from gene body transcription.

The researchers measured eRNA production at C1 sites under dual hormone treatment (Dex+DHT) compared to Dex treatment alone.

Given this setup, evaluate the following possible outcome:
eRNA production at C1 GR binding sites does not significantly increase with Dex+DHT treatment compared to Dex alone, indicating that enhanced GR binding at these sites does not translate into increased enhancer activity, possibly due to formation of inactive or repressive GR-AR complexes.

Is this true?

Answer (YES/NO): NO